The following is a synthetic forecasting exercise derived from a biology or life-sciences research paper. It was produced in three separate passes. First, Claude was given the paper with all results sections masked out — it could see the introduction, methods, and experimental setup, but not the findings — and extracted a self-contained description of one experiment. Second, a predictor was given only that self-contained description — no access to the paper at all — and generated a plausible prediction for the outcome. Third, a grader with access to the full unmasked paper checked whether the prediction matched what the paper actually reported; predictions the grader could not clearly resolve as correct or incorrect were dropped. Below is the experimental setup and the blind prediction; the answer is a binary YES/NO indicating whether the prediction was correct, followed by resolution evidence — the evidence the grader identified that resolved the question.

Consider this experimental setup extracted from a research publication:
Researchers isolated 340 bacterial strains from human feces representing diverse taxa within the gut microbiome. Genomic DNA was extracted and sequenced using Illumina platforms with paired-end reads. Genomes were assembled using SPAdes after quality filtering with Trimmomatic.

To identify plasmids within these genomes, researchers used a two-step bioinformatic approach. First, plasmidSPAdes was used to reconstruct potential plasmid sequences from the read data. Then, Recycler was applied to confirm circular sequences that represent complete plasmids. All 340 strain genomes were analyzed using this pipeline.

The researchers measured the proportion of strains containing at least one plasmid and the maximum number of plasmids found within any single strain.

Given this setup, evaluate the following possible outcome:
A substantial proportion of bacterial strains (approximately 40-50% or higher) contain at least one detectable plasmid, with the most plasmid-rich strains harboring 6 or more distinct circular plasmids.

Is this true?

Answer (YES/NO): YES